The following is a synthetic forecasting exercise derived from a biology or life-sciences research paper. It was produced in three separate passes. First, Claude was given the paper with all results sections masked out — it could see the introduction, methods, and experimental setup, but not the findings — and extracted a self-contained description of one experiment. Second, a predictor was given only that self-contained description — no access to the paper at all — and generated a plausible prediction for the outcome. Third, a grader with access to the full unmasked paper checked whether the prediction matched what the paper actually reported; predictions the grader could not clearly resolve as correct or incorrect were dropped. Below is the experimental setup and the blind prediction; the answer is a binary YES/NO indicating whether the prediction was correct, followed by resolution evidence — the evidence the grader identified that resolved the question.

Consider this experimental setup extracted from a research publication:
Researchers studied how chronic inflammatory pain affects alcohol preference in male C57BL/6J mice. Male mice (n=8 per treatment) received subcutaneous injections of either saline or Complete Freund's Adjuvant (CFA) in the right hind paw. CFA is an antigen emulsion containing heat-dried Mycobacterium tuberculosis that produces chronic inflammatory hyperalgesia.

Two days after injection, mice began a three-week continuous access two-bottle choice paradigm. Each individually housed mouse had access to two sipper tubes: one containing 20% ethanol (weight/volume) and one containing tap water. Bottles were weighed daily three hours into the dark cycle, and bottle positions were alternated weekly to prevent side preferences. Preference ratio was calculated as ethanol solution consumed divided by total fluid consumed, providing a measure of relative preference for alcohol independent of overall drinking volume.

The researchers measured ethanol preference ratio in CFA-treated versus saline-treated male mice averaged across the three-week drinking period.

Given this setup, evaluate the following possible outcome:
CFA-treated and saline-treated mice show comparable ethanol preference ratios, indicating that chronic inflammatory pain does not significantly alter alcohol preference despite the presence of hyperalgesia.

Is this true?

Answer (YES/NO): NO